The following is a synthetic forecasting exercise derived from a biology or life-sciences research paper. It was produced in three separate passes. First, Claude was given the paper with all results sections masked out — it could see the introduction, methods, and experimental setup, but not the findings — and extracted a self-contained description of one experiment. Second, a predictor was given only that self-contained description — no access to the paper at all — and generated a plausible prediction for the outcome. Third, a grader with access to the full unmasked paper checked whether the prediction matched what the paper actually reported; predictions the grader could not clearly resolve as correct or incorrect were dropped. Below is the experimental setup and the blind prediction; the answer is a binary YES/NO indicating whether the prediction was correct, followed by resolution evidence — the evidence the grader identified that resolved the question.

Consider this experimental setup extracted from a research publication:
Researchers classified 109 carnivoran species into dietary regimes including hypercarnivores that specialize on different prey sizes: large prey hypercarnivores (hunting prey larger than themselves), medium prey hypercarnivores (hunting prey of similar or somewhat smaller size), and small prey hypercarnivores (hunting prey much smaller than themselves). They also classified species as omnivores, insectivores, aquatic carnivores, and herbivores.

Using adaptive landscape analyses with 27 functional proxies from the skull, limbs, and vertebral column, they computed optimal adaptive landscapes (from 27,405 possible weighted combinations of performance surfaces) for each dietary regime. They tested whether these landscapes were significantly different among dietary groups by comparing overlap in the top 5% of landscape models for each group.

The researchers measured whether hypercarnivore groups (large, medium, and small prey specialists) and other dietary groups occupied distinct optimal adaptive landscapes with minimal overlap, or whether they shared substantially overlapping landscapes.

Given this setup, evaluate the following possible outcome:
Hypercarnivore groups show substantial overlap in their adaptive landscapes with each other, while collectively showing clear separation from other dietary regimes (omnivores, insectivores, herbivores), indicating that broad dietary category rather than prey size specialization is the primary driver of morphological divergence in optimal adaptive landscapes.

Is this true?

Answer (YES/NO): NO